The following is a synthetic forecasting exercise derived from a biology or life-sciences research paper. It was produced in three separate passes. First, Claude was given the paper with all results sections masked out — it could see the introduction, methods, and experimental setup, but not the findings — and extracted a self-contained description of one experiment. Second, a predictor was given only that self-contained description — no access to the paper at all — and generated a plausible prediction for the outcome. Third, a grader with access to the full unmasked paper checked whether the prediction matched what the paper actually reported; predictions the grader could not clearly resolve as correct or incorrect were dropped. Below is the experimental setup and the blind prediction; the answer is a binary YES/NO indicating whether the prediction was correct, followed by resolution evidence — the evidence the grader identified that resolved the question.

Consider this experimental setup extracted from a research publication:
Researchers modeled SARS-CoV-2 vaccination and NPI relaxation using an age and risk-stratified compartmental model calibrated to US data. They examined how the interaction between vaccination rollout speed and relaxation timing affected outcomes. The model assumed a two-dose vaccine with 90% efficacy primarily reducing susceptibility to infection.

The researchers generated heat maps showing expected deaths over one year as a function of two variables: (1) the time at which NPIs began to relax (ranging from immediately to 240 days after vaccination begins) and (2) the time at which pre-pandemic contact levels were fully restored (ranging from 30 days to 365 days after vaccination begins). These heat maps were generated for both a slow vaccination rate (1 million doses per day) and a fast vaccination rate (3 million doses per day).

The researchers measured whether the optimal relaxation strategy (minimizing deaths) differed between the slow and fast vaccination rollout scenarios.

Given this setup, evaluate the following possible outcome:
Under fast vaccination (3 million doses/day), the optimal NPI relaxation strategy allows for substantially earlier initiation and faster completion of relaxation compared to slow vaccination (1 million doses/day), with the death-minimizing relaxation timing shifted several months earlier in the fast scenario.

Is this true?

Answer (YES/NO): YES